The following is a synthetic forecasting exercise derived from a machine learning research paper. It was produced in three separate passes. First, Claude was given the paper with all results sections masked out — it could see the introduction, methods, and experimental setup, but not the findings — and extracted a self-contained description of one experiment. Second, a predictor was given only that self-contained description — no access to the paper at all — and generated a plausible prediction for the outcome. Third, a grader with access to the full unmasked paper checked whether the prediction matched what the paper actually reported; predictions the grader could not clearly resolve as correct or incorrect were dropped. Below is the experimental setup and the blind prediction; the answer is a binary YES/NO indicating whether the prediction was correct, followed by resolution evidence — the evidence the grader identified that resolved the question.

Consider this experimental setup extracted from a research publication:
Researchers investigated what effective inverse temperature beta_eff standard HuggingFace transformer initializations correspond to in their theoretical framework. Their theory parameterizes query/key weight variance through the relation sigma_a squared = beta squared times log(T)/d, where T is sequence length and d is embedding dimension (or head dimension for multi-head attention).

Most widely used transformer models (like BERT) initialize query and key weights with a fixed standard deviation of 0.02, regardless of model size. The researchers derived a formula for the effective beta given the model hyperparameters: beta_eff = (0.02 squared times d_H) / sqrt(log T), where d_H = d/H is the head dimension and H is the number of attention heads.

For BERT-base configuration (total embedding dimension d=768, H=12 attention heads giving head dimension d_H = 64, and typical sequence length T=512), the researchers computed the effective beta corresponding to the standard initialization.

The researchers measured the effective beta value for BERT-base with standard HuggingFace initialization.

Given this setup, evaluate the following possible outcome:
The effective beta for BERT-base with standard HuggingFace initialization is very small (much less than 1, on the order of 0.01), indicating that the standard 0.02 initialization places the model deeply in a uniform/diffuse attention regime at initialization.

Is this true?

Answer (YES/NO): YES